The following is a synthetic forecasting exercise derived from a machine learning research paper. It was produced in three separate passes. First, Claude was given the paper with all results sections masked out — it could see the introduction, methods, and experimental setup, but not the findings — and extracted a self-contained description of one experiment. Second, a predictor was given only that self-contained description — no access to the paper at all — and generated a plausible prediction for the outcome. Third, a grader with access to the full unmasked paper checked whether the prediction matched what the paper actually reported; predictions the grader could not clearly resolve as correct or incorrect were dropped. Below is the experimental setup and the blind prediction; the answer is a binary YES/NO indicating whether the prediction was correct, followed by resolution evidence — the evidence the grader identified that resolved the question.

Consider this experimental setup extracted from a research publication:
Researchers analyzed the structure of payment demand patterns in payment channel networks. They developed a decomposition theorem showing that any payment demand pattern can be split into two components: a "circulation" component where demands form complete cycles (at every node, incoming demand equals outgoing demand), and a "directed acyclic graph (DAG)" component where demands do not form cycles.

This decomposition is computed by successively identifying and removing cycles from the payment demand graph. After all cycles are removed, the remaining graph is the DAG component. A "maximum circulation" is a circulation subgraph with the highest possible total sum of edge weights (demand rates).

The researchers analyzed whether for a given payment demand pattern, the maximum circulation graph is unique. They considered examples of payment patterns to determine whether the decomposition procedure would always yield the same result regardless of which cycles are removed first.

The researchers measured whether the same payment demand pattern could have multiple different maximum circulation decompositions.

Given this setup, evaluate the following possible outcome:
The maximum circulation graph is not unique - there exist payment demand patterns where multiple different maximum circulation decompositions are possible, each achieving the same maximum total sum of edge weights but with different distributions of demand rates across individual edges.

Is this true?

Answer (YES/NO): YES